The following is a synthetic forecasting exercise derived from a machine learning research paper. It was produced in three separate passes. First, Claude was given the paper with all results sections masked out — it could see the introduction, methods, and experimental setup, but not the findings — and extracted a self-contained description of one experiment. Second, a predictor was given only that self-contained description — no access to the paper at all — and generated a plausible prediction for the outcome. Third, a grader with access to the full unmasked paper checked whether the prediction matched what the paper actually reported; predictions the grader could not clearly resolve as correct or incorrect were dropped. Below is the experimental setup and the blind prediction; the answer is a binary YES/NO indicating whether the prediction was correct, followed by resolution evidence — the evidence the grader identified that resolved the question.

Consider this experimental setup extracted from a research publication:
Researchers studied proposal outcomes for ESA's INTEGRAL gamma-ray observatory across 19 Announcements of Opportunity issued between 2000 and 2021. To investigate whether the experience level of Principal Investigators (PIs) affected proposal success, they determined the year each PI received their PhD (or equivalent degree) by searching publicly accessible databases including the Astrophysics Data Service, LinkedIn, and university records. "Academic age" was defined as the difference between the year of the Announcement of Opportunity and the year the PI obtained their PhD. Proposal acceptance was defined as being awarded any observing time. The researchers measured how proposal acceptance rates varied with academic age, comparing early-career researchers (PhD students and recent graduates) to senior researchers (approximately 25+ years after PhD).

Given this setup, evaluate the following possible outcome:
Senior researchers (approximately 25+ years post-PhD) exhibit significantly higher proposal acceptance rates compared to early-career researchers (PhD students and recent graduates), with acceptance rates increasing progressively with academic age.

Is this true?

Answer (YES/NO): YES